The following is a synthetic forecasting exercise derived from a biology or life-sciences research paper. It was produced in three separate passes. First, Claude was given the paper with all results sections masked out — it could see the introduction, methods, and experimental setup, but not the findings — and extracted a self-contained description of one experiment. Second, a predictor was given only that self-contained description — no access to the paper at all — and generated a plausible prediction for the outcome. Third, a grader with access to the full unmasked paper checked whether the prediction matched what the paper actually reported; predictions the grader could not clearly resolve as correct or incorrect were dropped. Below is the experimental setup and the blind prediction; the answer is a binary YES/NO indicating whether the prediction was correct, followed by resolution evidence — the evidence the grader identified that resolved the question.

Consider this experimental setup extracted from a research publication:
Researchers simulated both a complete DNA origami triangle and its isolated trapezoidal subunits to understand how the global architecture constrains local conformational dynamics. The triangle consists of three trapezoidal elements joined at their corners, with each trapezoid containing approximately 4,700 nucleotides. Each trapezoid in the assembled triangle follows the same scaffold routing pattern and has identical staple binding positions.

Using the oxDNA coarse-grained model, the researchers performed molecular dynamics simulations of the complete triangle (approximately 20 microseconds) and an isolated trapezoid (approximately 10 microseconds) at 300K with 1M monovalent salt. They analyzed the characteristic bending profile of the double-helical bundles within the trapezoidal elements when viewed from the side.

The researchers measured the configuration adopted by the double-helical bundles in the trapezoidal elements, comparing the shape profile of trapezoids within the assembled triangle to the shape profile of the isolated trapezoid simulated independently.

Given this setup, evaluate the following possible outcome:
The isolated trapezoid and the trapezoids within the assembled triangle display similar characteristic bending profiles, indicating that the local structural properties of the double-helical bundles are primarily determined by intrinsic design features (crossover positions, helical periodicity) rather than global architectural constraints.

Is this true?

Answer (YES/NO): NO